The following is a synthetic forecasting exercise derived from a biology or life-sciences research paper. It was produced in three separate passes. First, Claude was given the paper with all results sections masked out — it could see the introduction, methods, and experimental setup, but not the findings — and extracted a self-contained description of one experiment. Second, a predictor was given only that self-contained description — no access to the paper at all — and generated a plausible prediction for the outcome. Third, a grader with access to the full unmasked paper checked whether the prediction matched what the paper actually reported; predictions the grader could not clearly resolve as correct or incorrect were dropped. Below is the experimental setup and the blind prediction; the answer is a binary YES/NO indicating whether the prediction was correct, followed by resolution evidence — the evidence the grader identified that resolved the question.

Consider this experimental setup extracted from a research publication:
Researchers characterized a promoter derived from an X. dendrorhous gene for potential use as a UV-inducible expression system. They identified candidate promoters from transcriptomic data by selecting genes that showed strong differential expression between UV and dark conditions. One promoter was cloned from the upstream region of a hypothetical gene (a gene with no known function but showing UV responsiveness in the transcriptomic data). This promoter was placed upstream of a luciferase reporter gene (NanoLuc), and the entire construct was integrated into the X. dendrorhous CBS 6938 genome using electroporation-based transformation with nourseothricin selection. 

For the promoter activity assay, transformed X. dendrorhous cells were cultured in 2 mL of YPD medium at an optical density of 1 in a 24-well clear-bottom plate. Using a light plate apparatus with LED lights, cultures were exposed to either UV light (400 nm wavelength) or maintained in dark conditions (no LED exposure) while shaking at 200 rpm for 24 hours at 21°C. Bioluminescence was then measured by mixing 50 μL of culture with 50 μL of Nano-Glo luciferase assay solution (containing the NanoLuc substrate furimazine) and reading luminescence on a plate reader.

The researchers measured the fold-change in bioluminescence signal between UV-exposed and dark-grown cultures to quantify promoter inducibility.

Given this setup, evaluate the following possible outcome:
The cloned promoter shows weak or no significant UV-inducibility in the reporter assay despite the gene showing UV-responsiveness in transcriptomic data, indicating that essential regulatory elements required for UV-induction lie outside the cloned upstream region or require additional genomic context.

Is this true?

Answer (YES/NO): NO